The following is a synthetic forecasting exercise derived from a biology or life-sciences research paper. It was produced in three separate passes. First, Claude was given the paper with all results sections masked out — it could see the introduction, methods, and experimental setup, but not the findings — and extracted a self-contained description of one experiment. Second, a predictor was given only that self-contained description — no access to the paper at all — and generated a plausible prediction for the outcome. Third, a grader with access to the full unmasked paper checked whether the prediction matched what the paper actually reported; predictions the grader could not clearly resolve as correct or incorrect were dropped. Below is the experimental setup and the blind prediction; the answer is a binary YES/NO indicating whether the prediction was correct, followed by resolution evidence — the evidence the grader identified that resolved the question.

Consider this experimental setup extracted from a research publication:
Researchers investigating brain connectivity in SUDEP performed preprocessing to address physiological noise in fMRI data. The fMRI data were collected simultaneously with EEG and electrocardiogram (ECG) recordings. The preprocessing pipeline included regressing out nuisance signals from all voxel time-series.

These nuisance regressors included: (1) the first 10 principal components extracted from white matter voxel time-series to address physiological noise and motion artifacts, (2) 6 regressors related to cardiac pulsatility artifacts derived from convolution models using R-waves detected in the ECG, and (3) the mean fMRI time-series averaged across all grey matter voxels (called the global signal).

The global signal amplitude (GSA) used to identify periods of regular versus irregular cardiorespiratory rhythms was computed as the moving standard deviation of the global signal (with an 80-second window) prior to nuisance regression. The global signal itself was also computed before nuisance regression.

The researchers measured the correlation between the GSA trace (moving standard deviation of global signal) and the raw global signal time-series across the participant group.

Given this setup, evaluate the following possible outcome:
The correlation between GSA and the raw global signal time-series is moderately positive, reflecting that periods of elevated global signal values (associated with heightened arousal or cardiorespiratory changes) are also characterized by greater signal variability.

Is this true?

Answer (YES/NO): NO